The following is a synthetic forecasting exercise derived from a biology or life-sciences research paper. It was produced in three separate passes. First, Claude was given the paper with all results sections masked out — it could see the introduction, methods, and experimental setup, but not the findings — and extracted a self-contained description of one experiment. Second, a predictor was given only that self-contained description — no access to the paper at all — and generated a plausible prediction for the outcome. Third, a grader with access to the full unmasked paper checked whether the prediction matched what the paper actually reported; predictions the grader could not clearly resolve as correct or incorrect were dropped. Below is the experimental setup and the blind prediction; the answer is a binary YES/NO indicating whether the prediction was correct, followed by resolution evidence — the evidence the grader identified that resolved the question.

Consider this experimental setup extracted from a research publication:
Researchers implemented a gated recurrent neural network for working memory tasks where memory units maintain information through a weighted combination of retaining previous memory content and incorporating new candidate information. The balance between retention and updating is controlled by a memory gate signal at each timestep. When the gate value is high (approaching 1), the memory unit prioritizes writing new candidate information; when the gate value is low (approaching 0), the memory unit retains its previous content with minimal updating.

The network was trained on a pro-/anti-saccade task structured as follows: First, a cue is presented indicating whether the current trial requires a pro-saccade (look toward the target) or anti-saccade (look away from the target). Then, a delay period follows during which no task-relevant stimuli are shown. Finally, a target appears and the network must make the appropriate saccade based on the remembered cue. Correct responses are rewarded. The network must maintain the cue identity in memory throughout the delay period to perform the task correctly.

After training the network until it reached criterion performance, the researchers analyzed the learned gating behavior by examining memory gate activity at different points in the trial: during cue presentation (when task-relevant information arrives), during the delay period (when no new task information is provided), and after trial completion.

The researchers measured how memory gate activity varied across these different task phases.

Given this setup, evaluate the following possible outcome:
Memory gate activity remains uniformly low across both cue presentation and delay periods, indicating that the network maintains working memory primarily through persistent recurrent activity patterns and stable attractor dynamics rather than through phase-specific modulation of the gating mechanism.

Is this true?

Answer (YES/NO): NO